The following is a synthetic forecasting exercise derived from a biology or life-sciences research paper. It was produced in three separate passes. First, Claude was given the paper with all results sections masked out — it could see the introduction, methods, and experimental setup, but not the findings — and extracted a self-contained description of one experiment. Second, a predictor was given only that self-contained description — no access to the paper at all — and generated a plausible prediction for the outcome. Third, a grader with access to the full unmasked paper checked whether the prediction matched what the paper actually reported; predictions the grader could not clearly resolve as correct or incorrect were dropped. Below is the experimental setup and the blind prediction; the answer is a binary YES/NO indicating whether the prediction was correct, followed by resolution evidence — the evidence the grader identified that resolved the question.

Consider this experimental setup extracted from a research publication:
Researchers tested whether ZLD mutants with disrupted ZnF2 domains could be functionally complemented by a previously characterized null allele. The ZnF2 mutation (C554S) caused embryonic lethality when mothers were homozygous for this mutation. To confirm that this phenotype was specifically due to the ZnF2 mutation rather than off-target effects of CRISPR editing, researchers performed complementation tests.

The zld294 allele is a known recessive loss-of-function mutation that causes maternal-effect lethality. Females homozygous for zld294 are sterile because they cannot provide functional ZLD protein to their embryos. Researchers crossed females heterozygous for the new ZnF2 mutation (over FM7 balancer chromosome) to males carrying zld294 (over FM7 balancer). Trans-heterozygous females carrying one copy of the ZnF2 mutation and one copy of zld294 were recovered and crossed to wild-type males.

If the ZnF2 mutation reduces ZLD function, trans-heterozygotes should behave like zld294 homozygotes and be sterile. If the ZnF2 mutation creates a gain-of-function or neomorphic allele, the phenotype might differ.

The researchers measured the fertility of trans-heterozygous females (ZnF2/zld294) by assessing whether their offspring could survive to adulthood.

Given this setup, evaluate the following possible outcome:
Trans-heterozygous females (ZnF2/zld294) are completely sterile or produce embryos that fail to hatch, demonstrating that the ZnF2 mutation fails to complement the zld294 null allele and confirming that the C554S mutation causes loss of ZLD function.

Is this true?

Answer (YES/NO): NO